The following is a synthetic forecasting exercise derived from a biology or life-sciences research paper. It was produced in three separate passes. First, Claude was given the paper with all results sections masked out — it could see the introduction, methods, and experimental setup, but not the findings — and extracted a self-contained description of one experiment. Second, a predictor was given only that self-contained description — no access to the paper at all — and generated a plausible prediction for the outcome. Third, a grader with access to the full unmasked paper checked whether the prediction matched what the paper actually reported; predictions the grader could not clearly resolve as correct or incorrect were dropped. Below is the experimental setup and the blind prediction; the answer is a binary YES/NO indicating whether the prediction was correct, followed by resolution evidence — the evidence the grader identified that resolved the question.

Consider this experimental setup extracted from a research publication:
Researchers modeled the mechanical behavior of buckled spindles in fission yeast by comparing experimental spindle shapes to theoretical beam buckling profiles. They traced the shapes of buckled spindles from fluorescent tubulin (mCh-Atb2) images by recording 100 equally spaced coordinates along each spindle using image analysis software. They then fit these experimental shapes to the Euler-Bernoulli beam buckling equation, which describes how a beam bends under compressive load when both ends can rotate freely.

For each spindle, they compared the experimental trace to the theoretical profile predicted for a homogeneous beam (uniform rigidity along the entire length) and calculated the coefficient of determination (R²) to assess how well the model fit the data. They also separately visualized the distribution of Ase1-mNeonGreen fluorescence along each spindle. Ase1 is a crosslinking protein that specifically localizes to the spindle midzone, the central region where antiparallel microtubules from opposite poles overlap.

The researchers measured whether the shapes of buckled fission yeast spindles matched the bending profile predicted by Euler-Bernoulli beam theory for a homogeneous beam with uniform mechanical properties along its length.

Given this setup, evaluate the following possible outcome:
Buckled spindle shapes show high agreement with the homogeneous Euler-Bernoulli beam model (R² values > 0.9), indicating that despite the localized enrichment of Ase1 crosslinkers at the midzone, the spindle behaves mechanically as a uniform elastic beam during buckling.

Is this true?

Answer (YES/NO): NO